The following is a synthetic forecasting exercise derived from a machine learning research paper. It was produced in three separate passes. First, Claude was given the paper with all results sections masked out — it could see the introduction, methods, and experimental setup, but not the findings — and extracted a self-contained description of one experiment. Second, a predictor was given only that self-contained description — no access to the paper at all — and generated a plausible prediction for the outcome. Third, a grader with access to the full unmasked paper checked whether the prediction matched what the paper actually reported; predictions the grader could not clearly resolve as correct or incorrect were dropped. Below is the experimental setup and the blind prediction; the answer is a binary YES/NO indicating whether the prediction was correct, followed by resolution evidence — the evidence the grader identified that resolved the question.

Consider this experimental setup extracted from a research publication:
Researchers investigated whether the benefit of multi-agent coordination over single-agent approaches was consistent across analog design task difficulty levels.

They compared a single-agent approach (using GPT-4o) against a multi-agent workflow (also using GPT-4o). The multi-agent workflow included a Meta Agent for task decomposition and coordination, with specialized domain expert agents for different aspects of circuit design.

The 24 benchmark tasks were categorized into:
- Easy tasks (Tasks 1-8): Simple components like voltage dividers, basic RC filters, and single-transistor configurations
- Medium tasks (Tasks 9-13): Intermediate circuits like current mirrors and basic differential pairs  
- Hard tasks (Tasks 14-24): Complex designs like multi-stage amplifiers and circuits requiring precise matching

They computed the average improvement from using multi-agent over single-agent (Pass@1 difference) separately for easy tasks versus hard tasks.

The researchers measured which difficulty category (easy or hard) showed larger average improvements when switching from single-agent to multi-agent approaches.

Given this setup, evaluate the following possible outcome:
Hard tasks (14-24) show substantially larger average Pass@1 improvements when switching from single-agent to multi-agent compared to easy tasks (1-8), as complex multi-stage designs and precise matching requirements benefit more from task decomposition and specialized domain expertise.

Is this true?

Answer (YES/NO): YES